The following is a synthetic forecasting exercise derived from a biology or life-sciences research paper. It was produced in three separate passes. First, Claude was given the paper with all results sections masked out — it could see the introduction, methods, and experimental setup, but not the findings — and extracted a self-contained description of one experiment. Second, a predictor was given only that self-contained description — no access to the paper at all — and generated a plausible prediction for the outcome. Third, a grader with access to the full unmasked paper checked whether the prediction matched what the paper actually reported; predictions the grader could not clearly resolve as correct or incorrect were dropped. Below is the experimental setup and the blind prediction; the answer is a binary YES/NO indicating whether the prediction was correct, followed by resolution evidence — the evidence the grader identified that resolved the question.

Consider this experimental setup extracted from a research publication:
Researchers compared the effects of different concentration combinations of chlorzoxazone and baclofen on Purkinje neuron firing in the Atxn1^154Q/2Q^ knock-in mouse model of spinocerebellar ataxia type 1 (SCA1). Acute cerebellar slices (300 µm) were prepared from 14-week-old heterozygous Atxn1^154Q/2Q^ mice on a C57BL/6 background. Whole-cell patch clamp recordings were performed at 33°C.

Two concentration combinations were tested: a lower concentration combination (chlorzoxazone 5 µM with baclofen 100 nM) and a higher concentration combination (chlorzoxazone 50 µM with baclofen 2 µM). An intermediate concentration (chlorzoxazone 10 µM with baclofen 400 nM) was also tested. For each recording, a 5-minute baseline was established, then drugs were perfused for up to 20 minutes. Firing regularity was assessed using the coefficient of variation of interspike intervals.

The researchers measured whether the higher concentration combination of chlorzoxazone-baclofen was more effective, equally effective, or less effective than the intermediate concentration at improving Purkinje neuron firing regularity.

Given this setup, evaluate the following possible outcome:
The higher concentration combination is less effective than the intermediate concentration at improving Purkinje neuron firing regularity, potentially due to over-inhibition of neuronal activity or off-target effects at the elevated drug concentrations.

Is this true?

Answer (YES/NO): NO